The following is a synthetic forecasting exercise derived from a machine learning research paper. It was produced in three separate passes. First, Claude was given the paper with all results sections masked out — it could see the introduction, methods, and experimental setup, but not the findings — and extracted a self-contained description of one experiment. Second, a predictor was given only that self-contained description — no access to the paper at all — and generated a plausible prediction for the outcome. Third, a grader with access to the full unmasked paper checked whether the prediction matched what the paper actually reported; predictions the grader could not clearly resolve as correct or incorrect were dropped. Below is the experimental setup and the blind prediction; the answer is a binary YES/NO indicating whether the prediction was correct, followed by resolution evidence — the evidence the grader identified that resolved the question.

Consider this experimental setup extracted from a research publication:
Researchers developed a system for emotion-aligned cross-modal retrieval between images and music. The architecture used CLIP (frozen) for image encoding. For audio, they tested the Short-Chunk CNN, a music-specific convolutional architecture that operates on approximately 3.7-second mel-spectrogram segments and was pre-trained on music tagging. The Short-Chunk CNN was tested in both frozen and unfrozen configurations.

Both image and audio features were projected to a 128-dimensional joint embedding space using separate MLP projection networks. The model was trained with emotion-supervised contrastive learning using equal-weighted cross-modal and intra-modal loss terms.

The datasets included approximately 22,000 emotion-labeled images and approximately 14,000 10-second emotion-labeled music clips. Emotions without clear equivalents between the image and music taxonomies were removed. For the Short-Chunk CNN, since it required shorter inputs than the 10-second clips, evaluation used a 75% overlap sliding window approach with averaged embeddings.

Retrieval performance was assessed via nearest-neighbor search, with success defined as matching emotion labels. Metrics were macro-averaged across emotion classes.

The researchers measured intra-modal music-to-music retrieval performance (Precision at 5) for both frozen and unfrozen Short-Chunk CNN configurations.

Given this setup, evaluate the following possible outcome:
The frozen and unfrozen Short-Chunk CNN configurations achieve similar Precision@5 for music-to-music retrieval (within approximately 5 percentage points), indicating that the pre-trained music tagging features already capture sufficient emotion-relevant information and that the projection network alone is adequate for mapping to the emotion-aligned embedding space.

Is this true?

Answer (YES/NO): YES